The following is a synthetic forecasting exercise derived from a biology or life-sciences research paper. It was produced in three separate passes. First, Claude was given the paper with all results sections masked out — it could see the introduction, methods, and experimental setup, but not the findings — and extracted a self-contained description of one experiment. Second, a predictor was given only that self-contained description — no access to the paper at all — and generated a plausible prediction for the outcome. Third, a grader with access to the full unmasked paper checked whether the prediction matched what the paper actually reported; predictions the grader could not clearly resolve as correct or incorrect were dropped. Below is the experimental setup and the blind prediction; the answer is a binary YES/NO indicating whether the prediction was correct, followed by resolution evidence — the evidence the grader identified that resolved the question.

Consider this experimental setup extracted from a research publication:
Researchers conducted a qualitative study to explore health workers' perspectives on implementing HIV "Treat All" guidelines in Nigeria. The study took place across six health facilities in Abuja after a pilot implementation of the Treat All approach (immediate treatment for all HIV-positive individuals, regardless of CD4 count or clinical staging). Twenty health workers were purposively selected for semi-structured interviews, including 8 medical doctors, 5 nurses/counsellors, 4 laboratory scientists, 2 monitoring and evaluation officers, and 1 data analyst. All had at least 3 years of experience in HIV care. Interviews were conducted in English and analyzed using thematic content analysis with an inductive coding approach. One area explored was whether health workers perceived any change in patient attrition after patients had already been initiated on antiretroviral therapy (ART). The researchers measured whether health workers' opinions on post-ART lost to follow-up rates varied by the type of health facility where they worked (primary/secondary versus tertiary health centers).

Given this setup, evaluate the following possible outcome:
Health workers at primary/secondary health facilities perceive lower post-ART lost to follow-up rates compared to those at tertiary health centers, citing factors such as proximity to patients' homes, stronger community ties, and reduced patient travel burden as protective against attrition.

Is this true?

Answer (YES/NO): NO